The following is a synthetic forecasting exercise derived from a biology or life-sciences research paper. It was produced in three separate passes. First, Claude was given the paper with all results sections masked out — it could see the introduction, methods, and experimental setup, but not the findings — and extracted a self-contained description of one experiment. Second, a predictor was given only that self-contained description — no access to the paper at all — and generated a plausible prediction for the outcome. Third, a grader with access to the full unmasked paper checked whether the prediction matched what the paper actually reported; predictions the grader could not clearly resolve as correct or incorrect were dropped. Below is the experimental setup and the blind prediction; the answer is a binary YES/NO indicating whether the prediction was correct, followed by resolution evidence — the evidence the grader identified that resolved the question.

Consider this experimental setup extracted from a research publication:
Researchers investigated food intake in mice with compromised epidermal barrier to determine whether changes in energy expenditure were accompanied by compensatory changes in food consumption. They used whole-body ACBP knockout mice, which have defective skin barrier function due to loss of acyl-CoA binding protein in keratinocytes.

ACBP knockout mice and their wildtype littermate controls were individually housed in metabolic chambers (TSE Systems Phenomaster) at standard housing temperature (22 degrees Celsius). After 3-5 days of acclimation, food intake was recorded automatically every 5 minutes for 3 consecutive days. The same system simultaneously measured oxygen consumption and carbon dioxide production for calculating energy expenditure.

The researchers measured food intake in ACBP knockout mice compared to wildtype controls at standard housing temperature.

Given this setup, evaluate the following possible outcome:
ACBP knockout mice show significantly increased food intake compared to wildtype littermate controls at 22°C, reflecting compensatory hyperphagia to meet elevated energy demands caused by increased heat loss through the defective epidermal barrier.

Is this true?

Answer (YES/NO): YES